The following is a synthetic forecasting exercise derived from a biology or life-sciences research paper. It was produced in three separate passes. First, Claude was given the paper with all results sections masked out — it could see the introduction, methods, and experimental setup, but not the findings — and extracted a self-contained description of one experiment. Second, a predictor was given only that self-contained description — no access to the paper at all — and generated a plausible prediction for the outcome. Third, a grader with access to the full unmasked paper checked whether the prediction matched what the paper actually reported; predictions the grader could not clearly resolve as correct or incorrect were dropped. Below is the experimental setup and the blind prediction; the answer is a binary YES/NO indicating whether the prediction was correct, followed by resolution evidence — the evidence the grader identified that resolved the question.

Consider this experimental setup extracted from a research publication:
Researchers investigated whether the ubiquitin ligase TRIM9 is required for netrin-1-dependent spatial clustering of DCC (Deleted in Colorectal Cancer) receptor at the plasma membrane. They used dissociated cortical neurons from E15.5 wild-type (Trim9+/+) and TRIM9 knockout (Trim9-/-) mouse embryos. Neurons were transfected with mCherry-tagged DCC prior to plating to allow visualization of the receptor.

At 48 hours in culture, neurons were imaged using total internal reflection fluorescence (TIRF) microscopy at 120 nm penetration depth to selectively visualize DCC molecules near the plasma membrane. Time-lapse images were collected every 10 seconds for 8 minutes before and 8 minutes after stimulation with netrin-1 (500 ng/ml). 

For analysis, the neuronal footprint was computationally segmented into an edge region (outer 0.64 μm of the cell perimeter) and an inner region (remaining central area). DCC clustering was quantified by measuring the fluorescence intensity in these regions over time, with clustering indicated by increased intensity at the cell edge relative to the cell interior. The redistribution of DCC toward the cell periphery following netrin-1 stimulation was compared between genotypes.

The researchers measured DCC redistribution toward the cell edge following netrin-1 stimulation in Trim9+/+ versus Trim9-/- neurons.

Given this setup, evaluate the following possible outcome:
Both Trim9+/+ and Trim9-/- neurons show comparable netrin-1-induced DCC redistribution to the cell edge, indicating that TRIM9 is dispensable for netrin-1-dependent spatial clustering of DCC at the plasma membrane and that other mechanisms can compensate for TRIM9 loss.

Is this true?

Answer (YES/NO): NO